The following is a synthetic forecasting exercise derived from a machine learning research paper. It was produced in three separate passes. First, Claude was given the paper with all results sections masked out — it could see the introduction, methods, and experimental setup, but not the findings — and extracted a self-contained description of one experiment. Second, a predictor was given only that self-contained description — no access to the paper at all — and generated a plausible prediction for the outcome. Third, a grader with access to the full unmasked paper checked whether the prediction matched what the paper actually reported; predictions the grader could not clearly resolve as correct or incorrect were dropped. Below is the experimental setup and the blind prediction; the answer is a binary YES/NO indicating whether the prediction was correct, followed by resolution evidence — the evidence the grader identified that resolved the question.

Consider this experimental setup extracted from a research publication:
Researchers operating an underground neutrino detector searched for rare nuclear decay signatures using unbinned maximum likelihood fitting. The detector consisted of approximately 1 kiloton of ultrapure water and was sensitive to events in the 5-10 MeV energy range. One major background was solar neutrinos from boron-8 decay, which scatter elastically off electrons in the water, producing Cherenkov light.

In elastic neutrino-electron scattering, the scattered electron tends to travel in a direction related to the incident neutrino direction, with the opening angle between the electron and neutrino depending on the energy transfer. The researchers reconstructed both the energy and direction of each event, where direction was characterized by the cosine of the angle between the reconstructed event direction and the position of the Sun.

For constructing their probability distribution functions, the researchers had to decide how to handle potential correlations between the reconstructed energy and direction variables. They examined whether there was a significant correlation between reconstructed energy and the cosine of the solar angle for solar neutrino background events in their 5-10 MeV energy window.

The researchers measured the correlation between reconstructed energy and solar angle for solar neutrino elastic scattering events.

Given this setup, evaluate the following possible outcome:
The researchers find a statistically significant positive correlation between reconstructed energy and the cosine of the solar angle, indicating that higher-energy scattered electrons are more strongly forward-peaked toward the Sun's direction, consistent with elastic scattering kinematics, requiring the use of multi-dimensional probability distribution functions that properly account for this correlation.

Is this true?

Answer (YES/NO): YES